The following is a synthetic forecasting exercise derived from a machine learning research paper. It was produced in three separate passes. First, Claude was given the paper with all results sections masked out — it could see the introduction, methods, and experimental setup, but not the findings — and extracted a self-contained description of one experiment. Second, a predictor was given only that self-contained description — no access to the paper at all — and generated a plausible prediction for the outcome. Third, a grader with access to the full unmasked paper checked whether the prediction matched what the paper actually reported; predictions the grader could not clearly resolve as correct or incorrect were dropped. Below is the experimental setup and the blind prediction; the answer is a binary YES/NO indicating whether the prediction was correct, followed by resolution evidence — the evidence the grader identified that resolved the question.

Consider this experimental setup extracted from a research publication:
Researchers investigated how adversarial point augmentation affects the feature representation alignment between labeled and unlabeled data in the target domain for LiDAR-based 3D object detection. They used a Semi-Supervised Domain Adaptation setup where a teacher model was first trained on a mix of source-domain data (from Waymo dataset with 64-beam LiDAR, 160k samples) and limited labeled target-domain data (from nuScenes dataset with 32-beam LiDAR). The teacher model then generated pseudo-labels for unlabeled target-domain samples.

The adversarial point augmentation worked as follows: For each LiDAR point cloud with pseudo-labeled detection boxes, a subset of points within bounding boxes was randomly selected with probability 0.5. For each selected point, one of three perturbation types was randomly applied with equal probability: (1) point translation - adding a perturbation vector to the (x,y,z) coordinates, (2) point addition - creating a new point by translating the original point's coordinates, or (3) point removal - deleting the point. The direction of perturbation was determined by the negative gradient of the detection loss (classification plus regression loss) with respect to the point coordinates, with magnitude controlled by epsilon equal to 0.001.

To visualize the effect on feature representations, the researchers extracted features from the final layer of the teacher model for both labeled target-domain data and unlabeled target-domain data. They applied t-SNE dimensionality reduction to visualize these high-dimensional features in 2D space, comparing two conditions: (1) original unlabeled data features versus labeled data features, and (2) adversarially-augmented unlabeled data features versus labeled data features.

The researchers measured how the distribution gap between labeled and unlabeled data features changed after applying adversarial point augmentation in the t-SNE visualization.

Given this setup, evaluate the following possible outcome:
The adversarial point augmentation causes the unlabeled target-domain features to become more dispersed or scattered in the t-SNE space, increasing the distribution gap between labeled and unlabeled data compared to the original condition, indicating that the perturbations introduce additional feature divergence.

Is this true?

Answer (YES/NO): NO